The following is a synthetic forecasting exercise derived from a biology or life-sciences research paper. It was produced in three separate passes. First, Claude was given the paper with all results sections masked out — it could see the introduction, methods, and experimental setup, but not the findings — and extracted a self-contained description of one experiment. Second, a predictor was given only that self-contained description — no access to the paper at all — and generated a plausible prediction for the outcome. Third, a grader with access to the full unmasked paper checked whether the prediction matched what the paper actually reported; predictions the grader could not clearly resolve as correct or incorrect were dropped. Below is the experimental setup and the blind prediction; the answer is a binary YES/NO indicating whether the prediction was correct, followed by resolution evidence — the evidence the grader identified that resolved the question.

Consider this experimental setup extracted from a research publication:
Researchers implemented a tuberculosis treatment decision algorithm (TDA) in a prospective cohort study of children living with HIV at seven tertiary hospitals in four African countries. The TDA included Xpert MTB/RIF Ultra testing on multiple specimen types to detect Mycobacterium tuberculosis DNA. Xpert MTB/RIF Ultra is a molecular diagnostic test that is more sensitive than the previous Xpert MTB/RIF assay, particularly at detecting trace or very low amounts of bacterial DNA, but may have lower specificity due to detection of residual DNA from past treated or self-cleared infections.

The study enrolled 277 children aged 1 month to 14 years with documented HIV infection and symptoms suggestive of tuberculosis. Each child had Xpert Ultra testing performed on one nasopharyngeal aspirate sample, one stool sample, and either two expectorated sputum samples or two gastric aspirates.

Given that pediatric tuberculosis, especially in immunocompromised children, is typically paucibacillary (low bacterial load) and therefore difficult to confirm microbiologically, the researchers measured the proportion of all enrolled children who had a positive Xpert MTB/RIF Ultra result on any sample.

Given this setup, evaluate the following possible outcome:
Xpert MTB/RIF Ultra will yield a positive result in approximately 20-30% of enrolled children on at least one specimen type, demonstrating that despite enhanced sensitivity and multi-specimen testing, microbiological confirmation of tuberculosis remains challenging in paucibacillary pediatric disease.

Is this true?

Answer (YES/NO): NO